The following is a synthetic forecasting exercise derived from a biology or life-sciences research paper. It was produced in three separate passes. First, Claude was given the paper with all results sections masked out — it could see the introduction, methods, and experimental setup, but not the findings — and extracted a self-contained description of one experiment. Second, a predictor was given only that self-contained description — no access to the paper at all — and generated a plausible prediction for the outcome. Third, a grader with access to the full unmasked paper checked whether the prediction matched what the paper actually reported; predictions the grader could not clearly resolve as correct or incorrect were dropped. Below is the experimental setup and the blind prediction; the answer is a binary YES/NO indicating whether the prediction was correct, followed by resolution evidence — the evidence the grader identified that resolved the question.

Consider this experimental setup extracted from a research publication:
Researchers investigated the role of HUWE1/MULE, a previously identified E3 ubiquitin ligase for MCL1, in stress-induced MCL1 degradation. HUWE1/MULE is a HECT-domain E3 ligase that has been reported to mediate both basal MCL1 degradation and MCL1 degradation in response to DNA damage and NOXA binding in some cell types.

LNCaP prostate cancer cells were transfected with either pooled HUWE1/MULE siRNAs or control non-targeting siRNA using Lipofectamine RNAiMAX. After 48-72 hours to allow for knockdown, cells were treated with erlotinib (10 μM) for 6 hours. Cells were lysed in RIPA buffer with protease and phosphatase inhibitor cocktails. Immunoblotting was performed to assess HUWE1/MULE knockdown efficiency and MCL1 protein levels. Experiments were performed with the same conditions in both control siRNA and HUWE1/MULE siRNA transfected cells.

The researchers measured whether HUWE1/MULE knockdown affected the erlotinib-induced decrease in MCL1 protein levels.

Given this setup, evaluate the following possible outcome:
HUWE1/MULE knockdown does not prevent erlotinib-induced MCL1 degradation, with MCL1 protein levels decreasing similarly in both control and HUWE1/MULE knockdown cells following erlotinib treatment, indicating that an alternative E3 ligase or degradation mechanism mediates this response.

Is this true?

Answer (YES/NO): YES